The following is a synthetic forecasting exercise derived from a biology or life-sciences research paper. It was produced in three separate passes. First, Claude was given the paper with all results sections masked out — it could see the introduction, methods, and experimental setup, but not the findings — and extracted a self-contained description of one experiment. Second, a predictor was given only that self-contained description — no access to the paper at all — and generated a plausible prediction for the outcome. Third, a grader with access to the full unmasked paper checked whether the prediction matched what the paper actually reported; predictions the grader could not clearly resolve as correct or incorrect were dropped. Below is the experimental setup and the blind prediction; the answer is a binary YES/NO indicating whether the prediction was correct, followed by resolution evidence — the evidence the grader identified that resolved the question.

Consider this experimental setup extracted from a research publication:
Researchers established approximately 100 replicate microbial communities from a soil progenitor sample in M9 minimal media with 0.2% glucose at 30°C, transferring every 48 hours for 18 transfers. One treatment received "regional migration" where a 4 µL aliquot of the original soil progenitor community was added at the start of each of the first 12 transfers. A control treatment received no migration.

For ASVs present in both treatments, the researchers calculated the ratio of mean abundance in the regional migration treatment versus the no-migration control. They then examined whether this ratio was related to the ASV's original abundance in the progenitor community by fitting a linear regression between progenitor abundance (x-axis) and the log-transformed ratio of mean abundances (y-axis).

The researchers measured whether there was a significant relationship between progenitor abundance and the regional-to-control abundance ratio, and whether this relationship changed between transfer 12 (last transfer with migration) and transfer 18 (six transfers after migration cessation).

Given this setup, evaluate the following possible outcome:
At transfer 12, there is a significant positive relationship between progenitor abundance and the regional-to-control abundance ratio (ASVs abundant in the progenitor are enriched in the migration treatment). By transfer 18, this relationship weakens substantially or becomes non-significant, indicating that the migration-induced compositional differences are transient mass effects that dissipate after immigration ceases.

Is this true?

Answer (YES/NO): YES